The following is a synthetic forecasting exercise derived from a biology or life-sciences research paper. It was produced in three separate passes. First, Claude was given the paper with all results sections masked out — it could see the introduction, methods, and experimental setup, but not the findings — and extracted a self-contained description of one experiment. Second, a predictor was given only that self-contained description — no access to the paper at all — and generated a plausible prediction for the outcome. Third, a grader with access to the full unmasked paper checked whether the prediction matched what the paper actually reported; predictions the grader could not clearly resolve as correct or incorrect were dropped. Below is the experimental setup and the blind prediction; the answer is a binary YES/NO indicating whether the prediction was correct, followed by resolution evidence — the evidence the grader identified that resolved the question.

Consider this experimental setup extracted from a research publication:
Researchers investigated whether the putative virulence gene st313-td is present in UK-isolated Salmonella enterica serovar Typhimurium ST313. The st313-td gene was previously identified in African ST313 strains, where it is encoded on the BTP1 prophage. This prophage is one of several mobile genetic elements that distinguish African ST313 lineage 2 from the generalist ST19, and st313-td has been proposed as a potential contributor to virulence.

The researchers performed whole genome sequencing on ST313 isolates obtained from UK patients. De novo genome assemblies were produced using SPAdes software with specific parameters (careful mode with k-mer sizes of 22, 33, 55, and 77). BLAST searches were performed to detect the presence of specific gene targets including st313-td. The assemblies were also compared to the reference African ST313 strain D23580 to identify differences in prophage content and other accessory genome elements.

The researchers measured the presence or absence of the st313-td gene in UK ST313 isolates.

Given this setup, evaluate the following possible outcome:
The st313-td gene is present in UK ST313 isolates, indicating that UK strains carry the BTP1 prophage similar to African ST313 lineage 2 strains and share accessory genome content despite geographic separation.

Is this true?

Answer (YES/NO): NO